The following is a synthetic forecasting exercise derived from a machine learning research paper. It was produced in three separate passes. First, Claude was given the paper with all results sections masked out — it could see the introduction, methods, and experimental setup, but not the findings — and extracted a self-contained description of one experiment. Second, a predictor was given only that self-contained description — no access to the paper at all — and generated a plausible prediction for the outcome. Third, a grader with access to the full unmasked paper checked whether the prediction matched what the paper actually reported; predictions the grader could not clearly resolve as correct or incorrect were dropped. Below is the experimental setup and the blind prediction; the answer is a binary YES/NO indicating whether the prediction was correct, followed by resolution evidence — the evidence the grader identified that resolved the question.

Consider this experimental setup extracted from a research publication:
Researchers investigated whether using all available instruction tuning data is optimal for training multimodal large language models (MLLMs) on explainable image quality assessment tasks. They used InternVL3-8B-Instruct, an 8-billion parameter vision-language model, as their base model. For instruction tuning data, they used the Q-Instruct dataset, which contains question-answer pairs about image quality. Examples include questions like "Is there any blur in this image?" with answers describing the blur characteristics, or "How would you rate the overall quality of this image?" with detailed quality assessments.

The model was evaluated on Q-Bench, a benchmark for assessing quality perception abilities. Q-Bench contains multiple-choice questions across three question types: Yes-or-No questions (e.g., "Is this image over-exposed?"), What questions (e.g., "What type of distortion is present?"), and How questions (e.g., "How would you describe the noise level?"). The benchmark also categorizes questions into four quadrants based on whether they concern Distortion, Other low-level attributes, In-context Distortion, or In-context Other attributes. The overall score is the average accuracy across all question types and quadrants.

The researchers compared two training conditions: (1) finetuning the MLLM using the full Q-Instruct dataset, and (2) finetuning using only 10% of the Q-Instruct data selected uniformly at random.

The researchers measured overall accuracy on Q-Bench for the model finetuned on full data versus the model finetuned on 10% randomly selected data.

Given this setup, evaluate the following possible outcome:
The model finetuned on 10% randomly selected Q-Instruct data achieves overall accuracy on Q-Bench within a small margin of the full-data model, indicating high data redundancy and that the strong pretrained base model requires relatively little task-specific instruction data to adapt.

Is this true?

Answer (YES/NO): YES